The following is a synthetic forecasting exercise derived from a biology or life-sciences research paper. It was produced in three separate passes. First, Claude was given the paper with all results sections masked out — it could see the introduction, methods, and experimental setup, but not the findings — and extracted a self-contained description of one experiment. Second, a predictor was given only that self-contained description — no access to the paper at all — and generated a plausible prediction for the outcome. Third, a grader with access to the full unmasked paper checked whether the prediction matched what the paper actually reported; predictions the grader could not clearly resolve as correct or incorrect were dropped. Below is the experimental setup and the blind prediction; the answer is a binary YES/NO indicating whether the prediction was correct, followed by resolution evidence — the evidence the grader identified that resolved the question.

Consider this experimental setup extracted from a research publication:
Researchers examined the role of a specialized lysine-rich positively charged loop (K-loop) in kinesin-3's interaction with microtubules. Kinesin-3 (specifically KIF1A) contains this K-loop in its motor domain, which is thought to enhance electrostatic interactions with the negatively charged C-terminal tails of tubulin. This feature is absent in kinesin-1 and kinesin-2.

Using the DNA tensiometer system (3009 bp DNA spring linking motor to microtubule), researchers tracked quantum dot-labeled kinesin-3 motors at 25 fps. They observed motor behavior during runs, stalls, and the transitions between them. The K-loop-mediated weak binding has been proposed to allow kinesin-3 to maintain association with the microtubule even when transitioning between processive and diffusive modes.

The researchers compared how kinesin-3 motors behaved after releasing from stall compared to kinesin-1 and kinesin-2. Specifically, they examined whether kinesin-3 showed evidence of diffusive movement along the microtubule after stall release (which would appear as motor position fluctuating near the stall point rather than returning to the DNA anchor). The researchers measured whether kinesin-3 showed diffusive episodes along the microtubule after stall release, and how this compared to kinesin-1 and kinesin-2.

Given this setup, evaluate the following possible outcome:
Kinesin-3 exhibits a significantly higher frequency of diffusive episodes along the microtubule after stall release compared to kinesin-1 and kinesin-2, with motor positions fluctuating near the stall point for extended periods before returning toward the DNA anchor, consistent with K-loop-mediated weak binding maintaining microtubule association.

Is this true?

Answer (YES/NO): NO